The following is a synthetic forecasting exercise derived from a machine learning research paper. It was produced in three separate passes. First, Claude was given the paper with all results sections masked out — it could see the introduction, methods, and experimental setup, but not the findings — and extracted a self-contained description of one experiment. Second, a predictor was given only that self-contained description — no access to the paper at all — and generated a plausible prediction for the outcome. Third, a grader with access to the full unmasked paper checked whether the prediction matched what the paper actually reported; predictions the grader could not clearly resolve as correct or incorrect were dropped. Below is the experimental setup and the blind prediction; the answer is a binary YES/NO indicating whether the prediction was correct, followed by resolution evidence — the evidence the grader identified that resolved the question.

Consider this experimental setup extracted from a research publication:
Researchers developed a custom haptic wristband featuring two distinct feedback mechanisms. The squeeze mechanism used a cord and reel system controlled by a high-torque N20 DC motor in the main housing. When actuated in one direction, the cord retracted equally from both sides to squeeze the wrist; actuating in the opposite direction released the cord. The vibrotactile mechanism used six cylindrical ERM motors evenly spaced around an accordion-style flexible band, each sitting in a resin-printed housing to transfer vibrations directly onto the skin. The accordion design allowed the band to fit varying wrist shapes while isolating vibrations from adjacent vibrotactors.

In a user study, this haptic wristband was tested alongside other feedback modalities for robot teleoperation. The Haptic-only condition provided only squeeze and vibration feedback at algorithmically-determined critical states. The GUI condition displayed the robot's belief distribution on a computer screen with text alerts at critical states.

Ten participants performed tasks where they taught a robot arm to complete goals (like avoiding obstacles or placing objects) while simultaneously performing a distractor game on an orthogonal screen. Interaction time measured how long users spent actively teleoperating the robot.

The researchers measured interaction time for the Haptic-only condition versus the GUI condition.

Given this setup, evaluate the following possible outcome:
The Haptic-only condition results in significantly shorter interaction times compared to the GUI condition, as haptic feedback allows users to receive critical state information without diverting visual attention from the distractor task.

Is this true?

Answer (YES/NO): NO